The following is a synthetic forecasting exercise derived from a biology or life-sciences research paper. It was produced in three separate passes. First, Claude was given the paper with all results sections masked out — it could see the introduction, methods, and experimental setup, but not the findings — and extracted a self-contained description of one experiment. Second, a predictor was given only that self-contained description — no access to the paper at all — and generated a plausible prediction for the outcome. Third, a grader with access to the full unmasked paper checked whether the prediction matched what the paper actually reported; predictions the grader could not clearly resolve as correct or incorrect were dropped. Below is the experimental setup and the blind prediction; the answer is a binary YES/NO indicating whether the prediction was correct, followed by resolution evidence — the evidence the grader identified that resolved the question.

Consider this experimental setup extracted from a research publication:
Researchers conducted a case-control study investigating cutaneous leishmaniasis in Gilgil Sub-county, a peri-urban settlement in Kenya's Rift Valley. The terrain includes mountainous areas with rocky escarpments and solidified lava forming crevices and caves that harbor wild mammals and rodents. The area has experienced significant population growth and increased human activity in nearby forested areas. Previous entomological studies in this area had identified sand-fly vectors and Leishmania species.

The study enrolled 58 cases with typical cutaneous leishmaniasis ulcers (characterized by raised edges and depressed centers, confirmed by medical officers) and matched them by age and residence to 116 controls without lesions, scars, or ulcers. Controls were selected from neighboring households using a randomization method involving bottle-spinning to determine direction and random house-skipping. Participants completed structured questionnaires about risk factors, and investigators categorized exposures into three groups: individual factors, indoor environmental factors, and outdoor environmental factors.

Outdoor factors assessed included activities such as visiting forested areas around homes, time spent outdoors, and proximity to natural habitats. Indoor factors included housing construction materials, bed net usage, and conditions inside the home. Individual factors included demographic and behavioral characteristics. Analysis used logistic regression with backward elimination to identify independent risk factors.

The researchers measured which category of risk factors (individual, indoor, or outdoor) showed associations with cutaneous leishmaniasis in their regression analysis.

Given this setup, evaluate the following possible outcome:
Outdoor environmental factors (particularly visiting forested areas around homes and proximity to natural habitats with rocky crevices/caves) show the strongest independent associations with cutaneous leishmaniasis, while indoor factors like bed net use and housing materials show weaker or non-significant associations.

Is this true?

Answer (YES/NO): NO